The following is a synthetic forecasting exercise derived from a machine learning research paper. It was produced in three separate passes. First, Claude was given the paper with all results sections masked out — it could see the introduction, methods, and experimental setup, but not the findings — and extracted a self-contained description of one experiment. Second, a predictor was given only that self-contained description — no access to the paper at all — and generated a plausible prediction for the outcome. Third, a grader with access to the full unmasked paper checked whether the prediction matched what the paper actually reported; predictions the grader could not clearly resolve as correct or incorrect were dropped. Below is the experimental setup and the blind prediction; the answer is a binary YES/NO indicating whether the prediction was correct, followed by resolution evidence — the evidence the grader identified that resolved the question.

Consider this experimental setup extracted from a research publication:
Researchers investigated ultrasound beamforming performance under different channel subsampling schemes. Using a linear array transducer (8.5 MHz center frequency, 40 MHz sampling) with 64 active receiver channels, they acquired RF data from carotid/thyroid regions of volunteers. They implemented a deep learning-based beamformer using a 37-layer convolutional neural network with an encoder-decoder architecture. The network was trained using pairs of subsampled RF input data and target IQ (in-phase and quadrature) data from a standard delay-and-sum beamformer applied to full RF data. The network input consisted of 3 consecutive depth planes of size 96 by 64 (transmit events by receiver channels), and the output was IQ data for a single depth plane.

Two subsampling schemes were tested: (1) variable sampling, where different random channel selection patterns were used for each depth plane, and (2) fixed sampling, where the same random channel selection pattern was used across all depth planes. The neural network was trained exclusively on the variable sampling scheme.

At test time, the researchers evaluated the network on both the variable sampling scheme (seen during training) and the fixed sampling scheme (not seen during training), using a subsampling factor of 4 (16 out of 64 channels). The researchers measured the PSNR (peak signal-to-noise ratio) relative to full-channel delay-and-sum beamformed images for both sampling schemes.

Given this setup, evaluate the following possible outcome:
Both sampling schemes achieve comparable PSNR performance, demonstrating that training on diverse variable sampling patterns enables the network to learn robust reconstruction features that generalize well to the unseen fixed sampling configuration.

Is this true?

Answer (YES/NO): NO